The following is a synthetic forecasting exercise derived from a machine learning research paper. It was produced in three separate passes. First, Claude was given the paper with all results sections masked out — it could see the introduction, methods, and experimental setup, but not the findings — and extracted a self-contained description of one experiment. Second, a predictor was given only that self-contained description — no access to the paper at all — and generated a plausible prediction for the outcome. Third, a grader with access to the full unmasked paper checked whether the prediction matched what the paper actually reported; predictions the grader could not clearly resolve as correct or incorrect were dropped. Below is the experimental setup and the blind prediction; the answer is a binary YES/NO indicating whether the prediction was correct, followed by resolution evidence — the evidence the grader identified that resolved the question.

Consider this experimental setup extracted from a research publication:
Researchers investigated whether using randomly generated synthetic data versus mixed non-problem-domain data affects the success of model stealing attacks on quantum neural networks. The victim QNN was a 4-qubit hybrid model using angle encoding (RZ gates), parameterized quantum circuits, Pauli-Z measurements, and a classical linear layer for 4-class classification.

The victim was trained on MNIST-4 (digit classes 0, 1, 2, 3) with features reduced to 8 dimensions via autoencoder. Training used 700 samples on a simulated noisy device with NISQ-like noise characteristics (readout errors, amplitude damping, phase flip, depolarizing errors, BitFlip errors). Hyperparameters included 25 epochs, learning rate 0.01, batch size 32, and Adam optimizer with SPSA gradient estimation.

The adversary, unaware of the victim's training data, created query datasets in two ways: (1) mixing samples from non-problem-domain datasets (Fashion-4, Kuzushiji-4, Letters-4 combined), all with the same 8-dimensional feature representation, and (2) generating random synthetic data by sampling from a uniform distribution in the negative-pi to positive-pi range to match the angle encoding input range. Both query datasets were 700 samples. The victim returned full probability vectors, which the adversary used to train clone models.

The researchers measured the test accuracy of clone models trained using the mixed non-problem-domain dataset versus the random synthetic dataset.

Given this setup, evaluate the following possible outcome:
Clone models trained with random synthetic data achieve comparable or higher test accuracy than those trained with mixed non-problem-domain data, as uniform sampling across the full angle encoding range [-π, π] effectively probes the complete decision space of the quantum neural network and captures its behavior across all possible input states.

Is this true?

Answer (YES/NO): NO